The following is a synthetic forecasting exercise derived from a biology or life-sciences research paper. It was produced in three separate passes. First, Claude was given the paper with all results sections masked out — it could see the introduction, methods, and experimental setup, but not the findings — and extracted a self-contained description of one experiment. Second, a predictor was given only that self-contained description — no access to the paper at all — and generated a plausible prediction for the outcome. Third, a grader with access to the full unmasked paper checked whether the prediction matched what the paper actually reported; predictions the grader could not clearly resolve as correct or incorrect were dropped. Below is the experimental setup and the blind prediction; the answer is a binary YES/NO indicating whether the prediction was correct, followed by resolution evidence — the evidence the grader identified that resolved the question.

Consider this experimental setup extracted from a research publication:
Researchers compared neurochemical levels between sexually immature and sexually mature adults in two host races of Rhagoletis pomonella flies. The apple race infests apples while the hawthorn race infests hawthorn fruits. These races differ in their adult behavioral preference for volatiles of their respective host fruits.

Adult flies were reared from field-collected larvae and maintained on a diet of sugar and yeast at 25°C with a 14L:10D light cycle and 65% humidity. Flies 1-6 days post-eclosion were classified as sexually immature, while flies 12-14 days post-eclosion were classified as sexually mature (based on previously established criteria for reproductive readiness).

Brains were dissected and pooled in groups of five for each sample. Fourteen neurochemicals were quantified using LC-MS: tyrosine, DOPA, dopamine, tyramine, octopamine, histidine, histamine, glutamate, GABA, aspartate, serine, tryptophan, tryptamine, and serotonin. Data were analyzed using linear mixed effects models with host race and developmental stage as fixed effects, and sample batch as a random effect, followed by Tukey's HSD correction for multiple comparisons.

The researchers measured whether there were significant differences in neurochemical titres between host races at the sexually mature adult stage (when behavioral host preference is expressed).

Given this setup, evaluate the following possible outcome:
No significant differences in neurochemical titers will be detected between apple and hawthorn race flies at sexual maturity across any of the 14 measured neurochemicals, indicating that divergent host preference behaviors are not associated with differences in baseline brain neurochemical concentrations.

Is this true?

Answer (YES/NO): NO